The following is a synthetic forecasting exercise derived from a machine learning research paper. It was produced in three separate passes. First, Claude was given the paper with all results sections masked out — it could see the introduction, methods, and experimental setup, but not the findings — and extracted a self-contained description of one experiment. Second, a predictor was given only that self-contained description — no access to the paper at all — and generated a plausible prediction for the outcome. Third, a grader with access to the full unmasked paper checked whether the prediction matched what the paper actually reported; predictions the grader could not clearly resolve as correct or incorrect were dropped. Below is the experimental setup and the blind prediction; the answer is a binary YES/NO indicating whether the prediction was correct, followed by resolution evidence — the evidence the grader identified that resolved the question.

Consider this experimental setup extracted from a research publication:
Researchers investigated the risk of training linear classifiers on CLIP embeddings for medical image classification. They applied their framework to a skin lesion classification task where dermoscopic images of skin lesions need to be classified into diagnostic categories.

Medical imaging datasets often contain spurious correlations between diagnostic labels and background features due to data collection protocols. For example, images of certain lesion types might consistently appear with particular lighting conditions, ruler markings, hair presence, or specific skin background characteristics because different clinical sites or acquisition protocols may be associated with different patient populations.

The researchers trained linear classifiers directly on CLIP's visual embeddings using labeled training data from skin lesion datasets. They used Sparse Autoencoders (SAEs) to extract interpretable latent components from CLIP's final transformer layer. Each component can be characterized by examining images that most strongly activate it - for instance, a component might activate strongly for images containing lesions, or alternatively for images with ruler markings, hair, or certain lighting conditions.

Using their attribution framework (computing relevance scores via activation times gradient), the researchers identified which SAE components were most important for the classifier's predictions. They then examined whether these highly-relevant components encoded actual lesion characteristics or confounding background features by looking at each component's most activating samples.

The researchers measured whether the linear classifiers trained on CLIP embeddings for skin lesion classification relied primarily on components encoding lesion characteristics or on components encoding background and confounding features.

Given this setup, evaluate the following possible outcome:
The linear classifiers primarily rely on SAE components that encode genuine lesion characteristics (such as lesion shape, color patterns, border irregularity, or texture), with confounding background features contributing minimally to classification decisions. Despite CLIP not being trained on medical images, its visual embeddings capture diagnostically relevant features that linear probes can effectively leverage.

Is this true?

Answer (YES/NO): NO